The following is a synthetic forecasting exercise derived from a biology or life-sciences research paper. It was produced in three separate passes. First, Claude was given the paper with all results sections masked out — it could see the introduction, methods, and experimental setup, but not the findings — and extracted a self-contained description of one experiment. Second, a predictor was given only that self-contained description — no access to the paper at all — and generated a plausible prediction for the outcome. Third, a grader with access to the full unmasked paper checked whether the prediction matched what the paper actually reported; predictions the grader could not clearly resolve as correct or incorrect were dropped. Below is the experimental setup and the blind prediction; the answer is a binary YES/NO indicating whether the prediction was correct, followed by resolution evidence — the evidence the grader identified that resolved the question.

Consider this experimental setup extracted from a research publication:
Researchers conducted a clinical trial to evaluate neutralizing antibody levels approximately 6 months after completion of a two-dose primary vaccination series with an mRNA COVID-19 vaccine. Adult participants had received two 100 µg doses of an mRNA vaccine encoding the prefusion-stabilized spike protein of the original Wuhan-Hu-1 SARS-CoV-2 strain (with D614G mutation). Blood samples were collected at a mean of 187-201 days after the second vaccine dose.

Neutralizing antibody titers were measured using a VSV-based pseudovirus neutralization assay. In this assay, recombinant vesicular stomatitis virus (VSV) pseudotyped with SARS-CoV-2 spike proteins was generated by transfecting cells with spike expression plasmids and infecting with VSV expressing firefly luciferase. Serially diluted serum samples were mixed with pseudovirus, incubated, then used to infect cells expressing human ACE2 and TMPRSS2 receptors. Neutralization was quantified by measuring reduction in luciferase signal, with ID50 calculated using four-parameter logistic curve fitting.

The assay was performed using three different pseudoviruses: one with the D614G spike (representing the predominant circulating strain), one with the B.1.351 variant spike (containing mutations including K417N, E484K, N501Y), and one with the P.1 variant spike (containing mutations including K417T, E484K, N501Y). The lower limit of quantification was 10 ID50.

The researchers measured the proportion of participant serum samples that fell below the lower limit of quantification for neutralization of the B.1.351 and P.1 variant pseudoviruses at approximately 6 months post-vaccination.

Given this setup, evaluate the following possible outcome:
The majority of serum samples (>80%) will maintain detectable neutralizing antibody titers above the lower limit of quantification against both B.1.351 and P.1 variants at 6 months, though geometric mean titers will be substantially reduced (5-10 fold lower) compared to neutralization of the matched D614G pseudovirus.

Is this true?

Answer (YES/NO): NO